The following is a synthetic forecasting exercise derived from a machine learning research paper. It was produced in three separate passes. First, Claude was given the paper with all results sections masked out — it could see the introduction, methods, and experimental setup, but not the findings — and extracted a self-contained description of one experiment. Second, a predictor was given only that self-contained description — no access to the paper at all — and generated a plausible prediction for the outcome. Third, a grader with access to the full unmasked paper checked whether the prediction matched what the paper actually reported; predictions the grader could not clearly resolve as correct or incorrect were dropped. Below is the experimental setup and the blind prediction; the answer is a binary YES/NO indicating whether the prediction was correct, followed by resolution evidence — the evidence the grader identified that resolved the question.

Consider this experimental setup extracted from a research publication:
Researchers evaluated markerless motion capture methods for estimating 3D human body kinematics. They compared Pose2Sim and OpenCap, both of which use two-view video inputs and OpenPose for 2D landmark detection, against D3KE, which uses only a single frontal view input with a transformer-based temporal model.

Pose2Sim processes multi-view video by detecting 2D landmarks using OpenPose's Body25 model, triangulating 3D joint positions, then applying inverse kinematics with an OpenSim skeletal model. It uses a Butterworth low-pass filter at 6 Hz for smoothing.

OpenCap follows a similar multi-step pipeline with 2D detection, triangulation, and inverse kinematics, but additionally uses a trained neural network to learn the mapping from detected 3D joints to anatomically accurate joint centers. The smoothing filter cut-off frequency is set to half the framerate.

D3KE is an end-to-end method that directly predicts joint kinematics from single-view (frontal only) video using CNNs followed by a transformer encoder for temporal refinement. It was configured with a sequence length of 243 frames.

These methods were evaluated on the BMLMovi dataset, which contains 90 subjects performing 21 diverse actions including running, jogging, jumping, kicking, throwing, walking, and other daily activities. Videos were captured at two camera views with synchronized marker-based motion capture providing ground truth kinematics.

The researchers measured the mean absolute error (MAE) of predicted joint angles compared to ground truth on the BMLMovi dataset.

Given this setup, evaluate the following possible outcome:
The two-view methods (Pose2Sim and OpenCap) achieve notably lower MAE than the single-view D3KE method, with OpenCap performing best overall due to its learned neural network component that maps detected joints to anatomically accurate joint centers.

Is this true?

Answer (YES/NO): NO